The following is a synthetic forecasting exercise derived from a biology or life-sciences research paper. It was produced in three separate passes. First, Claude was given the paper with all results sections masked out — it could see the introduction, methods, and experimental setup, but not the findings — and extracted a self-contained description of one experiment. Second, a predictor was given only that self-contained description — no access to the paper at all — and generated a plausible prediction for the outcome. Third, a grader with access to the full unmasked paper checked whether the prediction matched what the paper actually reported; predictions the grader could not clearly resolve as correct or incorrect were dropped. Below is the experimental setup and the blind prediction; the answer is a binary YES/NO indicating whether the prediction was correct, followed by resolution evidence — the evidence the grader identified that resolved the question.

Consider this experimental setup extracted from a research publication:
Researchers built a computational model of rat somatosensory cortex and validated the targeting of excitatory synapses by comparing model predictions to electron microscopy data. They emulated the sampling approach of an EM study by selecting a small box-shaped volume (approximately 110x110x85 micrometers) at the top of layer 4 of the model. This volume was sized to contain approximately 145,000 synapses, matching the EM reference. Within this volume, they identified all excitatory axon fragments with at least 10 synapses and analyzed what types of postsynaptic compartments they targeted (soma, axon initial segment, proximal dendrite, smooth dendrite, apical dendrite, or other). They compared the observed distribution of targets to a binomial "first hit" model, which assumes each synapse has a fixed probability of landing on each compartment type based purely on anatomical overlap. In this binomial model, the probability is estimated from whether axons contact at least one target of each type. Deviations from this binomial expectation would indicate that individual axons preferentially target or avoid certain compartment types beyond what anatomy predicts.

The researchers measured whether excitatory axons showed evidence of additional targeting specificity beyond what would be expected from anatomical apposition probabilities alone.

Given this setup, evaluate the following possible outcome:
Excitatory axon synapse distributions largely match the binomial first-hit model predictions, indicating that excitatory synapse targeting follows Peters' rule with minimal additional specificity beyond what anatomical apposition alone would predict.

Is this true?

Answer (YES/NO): NO